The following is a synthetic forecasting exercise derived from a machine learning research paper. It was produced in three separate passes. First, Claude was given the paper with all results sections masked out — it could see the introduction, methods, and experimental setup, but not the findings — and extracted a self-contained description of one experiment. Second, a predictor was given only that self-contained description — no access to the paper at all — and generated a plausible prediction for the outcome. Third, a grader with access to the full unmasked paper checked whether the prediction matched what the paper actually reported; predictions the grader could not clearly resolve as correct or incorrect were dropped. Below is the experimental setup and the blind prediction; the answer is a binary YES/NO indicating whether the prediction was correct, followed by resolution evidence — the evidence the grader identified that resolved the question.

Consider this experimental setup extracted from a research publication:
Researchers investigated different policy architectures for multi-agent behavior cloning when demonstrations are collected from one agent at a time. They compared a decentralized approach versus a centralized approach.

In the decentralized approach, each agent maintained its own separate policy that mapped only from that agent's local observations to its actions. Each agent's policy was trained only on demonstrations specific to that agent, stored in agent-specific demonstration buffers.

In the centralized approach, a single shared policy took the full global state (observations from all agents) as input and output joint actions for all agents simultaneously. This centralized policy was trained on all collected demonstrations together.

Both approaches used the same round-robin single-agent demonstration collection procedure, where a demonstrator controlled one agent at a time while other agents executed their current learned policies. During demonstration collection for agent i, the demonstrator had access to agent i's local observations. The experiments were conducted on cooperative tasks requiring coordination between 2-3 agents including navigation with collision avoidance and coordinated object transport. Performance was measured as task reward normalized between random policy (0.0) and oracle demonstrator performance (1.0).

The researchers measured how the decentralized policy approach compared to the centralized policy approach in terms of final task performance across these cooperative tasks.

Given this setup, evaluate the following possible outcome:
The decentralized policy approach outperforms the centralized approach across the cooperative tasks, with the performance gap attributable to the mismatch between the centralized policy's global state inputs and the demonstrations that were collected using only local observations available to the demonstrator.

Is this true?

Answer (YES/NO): NO